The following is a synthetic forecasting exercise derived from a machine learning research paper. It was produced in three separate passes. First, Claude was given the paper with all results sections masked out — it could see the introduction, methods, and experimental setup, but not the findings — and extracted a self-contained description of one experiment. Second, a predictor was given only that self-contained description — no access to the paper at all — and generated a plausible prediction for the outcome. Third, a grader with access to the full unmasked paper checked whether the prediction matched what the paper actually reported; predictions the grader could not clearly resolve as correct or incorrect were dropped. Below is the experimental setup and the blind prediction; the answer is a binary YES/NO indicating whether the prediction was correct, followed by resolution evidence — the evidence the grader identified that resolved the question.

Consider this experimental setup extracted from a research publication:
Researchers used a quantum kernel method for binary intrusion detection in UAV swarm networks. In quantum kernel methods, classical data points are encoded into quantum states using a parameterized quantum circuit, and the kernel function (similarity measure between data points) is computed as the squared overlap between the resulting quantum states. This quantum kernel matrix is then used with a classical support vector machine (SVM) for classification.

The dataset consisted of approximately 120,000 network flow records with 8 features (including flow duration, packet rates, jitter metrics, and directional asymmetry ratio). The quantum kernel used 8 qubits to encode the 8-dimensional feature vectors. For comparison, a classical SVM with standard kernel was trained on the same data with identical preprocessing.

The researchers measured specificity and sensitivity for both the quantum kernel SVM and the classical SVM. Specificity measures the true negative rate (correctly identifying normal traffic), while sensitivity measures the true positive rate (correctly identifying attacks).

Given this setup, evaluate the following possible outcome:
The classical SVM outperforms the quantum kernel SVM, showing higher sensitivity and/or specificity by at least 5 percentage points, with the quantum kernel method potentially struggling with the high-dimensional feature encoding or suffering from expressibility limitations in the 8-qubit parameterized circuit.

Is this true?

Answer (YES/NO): NO